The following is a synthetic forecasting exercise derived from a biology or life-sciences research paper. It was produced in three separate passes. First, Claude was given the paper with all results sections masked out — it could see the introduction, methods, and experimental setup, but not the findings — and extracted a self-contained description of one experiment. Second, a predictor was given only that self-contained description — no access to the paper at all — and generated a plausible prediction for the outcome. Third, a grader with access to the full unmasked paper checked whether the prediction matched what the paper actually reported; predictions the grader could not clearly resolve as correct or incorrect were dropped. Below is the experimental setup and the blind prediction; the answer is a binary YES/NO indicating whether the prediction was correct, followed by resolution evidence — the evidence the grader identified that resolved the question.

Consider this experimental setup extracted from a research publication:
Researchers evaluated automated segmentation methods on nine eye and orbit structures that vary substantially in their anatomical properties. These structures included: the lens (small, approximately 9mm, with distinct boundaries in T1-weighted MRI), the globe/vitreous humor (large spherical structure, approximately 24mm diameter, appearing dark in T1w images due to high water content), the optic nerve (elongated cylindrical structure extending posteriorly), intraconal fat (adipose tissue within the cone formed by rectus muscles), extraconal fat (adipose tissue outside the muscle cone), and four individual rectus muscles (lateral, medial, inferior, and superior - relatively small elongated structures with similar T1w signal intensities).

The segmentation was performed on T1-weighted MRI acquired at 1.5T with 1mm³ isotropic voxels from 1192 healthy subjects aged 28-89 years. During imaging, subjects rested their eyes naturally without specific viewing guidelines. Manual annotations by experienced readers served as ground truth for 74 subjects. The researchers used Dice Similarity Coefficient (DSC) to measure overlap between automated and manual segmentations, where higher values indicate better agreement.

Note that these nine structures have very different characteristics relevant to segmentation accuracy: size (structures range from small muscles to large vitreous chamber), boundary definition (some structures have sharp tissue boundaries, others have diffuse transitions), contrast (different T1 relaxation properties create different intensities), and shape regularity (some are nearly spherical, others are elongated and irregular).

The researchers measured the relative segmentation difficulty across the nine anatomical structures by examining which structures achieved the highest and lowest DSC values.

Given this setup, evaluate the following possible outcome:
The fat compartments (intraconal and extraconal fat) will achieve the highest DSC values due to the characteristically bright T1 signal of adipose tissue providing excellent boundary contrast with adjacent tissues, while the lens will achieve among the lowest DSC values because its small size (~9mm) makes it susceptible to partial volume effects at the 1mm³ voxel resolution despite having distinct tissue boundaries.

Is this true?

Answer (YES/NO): NO